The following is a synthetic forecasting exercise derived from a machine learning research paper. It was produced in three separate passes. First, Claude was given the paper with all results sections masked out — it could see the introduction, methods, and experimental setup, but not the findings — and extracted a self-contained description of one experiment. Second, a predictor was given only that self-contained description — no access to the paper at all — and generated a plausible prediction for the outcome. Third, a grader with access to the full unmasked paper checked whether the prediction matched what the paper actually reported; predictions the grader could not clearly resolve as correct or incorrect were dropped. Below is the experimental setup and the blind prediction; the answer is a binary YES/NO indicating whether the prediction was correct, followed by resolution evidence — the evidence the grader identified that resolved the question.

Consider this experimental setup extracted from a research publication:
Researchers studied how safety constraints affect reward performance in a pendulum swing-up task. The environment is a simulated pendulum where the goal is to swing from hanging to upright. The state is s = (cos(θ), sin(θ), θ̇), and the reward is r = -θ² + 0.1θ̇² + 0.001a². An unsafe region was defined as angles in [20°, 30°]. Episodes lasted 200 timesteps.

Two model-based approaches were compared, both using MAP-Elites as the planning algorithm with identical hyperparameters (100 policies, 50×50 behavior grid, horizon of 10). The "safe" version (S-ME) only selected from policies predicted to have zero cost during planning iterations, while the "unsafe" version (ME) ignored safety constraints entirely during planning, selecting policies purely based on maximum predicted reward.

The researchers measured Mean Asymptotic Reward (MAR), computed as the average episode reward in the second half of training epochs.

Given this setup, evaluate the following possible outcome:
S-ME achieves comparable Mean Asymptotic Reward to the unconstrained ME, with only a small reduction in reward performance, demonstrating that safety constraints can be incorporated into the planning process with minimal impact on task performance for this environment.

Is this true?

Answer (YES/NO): NO